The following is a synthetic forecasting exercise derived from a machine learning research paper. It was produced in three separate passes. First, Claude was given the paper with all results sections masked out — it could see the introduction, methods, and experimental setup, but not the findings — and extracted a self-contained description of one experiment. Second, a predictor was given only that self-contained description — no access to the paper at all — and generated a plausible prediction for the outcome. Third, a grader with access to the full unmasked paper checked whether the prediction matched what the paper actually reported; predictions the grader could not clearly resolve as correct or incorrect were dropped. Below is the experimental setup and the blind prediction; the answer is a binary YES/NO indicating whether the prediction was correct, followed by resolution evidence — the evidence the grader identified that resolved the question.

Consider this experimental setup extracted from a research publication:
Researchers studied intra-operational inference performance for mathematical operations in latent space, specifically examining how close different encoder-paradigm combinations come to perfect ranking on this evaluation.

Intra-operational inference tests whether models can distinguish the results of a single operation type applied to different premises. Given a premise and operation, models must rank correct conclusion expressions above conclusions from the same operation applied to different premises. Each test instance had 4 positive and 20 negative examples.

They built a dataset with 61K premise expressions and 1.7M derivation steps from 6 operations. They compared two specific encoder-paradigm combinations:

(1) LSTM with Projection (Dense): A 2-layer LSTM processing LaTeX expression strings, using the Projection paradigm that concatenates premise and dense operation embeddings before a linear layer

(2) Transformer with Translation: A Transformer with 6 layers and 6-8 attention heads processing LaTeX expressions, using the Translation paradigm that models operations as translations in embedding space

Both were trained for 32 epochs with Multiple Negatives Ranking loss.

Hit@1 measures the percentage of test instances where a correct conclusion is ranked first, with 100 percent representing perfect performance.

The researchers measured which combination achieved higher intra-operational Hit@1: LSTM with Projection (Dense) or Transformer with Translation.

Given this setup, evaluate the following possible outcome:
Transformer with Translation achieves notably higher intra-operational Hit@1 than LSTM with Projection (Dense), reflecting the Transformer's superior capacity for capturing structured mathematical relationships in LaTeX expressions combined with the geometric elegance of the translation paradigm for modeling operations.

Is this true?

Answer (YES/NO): NO